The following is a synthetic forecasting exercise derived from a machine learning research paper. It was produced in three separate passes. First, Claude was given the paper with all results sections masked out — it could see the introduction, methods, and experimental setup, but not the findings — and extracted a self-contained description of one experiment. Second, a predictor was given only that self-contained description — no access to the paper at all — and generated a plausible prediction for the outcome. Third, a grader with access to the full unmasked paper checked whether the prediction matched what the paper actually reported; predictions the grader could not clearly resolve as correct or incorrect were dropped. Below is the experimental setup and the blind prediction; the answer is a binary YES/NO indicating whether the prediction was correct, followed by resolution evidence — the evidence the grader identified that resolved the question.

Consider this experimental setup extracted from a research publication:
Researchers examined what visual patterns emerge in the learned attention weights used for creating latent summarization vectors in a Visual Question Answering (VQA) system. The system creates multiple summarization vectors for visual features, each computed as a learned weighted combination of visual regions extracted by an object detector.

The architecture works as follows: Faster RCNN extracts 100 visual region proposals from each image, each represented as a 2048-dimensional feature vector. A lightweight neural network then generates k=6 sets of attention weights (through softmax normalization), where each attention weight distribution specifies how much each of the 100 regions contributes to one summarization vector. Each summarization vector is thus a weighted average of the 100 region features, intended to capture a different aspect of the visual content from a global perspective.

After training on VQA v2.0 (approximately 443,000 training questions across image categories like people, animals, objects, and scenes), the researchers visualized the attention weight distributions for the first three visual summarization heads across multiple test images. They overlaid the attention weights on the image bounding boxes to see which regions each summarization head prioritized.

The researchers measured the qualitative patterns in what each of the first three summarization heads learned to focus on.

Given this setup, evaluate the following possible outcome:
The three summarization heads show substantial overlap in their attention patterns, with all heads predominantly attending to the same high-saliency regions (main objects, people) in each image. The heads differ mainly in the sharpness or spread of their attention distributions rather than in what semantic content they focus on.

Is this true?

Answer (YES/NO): NO